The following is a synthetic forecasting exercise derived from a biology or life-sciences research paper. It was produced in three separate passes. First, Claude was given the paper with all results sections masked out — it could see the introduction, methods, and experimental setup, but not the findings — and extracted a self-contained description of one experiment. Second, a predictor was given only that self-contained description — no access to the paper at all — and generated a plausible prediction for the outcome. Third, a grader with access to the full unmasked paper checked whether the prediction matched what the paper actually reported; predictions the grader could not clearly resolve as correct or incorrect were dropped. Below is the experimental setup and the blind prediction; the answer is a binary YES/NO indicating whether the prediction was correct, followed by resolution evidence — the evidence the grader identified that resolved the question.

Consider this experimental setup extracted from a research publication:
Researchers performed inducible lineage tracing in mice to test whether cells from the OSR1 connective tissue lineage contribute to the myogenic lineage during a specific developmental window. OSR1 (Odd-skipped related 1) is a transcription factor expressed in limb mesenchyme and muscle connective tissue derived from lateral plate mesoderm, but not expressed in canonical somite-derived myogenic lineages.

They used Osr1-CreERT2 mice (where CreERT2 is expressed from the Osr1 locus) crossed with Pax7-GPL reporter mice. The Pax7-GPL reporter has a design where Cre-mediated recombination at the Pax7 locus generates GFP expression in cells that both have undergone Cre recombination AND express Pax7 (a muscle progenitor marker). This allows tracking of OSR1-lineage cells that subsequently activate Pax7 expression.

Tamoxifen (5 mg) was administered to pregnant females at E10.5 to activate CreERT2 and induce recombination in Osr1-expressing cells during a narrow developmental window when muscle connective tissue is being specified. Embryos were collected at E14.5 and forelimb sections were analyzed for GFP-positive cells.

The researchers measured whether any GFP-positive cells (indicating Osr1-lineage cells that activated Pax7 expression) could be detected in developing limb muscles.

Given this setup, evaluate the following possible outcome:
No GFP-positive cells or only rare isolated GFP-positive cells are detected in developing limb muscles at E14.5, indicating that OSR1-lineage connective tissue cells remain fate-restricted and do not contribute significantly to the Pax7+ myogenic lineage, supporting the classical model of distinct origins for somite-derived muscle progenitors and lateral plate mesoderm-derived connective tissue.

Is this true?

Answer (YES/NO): NO